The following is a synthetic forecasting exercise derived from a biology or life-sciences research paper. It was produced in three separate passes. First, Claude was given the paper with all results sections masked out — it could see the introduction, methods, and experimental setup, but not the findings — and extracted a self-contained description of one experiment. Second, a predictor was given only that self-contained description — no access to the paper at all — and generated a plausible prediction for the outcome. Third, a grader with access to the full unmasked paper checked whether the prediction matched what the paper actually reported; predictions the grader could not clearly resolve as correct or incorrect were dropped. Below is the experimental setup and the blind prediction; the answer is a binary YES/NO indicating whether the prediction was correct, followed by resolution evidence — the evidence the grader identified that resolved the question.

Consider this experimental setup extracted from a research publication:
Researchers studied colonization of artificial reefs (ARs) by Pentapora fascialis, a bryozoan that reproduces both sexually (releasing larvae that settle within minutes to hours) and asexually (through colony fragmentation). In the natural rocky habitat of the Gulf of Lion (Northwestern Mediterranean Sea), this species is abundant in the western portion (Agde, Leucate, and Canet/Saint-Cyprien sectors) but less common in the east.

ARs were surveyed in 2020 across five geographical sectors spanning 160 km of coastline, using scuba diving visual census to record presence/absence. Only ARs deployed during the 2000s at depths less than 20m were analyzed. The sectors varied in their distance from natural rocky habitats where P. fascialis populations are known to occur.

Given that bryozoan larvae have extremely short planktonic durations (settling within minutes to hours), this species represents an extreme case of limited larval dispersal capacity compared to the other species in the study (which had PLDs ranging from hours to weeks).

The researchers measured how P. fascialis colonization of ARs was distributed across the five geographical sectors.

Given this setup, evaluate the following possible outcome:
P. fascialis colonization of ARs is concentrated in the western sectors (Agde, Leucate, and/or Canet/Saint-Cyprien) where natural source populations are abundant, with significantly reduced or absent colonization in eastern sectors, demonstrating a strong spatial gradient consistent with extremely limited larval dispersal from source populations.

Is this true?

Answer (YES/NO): YES